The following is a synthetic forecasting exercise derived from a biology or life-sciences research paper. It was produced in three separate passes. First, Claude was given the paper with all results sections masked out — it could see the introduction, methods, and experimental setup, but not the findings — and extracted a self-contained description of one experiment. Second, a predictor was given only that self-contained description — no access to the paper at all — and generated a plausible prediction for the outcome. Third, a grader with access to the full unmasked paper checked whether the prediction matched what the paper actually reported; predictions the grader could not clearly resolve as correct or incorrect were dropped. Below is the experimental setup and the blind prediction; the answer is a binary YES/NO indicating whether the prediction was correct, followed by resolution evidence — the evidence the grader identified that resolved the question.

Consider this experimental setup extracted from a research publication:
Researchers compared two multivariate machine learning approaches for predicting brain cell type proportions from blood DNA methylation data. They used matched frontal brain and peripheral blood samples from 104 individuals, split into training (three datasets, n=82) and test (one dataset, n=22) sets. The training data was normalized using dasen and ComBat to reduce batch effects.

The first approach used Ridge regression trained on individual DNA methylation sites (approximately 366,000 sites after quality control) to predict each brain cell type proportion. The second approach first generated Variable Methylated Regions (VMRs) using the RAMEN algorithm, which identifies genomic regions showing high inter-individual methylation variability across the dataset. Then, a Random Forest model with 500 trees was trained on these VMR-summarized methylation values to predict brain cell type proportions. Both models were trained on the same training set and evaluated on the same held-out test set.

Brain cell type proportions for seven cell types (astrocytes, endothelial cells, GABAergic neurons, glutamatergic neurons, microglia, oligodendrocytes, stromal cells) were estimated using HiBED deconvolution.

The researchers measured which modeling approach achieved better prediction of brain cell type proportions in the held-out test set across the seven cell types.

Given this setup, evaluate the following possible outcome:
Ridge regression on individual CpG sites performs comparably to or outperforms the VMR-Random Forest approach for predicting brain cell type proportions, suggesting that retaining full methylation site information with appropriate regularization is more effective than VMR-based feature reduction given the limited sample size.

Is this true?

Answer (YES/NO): YES